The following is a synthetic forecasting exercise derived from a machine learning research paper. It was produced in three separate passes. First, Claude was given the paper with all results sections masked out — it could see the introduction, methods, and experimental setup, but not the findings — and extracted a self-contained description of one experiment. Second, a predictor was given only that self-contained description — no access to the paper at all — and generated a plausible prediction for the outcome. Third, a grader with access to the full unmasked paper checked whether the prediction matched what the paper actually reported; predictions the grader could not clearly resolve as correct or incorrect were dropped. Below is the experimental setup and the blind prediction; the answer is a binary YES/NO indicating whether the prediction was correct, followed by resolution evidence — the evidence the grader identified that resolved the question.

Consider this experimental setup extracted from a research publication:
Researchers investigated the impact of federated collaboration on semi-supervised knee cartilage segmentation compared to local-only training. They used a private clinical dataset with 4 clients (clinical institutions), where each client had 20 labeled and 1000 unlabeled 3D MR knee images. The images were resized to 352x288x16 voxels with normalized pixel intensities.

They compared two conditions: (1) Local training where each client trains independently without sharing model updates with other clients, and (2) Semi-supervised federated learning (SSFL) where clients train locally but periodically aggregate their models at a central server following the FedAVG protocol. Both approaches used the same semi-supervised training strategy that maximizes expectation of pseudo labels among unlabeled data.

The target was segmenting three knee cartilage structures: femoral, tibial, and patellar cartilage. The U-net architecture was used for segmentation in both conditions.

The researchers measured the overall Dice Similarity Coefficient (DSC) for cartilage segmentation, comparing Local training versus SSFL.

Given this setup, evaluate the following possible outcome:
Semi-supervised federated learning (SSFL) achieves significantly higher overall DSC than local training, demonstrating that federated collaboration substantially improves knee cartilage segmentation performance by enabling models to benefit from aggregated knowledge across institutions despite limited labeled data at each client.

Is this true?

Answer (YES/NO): NO